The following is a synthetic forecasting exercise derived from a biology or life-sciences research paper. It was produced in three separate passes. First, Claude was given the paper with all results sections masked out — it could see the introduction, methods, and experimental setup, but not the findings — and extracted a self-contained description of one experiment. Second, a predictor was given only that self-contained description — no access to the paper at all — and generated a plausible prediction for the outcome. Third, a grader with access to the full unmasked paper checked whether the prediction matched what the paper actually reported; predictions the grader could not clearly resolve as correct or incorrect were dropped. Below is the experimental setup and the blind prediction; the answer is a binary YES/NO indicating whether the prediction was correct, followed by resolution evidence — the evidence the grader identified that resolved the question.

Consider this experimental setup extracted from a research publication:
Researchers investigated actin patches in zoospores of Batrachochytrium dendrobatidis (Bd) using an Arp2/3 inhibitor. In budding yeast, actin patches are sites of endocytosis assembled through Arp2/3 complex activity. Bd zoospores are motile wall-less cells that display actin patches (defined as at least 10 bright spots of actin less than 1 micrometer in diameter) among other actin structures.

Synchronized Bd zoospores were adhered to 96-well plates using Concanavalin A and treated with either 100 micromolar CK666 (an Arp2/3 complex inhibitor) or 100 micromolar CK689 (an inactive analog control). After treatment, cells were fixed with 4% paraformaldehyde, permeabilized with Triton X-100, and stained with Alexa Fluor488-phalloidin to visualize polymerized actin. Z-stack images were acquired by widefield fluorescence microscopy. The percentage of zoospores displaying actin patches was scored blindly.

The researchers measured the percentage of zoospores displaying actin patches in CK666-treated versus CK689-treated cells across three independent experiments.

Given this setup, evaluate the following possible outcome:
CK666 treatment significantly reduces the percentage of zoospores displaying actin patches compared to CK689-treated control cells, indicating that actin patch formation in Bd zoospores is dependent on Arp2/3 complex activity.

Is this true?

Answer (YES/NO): YES